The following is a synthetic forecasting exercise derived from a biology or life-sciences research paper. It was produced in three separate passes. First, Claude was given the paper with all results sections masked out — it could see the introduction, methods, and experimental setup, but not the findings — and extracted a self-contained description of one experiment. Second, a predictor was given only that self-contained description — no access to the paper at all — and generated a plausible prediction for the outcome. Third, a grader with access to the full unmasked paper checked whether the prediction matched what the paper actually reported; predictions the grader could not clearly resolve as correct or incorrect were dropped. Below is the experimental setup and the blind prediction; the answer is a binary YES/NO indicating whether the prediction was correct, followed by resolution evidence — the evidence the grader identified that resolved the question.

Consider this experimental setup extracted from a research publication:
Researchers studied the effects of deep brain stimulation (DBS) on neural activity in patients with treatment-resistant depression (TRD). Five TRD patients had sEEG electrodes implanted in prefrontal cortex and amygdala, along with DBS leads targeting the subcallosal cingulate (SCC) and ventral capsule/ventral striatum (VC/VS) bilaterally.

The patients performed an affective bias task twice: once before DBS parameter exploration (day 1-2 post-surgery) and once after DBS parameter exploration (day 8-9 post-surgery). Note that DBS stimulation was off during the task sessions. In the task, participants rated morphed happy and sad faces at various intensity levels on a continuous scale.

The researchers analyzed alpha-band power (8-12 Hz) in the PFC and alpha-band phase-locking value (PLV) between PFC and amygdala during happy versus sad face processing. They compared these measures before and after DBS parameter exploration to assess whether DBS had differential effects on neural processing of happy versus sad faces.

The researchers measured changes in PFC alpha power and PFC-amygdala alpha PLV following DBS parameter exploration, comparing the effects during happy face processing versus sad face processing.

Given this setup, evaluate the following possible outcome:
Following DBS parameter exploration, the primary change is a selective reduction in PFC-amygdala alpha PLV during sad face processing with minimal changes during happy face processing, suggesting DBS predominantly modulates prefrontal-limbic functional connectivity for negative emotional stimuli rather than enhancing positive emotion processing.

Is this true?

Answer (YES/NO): NO